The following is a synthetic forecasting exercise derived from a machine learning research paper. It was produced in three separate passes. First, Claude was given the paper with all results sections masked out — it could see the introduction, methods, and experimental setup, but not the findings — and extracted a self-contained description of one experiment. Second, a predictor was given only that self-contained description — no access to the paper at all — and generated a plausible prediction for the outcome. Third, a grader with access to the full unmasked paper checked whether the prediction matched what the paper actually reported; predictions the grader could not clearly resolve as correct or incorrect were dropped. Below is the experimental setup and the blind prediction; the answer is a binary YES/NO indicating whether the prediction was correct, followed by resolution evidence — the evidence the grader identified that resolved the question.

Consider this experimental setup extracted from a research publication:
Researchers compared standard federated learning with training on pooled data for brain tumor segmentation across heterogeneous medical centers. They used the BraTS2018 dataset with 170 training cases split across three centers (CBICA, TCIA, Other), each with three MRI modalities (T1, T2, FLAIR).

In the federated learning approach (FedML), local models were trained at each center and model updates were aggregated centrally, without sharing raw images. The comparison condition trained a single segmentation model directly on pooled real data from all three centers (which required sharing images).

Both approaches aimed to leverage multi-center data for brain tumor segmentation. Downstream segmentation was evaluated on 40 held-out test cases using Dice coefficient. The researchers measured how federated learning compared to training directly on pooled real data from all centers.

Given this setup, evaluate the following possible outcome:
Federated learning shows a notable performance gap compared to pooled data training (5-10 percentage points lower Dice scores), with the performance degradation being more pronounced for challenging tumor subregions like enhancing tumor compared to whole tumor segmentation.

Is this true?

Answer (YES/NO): NO